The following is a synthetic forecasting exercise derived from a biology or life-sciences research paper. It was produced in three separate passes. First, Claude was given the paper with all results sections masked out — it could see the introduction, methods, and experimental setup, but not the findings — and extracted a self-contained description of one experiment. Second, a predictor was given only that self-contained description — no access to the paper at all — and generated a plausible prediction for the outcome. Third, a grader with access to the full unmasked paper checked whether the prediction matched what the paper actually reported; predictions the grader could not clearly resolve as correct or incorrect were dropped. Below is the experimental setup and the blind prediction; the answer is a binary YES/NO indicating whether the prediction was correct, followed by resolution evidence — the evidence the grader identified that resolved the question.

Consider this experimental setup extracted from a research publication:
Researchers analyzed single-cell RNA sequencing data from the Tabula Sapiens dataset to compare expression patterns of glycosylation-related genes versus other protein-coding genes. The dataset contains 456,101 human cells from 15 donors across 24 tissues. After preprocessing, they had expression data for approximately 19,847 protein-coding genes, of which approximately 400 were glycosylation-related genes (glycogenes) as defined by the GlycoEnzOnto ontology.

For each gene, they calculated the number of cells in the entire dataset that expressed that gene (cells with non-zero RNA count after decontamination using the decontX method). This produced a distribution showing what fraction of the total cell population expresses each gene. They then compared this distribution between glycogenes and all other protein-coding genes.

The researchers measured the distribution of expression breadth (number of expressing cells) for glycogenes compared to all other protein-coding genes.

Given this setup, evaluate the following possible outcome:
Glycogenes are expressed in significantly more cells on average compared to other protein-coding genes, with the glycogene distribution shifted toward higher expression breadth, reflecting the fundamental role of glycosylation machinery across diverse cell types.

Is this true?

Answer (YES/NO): YES